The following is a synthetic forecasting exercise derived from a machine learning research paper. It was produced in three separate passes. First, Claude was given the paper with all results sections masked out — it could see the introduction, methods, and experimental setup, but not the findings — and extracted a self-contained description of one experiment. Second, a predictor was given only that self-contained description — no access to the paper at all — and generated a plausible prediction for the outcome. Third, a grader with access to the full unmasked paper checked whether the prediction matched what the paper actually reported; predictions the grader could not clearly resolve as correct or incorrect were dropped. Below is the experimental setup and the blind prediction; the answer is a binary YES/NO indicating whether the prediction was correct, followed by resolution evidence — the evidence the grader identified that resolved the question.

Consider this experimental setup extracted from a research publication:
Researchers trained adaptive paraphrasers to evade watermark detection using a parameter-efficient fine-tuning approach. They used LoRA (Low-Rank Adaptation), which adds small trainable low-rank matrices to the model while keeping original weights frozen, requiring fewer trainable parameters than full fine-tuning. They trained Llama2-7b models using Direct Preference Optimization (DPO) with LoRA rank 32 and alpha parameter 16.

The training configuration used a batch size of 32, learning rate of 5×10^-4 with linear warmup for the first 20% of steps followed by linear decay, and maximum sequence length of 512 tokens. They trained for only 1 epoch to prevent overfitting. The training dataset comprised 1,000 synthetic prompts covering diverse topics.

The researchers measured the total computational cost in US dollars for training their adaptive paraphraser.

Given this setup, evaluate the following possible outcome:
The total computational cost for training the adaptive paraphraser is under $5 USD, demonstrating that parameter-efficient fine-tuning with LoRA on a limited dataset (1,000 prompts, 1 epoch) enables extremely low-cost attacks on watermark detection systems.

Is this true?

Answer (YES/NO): NO